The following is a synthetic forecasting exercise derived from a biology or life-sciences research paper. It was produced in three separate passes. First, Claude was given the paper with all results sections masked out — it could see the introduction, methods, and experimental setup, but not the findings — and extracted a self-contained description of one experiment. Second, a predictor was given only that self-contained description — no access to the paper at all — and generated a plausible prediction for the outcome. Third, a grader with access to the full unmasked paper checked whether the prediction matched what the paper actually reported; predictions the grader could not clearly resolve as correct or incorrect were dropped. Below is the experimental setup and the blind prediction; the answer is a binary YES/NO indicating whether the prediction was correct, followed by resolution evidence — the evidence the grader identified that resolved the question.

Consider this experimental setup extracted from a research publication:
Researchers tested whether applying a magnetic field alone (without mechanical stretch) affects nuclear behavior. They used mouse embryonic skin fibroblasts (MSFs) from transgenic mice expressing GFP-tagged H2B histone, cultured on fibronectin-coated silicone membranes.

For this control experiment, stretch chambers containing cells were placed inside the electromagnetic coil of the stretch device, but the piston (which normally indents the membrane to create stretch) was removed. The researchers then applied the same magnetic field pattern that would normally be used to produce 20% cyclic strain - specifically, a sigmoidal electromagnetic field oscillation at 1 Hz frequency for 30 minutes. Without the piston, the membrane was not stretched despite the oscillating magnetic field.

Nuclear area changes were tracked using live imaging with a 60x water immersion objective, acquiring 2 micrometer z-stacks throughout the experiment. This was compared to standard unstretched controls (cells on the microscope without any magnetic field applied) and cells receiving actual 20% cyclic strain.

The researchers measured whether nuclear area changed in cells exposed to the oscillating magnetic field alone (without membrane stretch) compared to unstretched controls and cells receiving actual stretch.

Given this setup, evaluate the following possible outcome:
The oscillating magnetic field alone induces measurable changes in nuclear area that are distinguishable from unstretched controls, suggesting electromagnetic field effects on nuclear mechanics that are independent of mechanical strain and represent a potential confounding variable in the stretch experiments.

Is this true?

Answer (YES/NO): NO